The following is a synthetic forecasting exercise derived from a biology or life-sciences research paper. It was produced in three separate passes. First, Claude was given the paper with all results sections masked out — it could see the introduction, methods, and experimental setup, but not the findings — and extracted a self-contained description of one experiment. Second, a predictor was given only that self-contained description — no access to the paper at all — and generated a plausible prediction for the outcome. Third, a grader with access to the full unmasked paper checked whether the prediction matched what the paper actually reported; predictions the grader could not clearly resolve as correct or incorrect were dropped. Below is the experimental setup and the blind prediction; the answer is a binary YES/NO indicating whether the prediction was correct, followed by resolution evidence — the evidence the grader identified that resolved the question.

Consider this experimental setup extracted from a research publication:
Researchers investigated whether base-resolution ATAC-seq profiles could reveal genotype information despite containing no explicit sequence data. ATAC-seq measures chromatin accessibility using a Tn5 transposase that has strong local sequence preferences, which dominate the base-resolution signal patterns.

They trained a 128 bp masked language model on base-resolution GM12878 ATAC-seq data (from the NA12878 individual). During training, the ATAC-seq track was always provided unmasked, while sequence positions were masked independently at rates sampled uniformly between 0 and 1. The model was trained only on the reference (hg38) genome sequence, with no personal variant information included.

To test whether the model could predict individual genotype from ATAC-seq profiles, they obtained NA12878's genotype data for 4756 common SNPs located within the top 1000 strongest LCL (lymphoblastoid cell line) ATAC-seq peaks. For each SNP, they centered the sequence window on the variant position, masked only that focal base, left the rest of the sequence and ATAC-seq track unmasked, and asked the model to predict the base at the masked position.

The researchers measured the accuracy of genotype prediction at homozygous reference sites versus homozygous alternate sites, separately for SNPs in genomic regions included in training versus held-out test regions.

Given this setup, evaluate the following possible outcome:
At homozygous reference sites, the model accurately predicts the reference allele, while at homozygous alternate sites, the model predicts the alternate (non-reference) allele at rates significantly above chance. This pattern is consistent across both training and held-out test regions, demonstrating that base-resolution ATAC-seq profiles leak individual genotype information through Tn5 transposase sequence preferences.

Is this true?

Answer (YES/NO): YES